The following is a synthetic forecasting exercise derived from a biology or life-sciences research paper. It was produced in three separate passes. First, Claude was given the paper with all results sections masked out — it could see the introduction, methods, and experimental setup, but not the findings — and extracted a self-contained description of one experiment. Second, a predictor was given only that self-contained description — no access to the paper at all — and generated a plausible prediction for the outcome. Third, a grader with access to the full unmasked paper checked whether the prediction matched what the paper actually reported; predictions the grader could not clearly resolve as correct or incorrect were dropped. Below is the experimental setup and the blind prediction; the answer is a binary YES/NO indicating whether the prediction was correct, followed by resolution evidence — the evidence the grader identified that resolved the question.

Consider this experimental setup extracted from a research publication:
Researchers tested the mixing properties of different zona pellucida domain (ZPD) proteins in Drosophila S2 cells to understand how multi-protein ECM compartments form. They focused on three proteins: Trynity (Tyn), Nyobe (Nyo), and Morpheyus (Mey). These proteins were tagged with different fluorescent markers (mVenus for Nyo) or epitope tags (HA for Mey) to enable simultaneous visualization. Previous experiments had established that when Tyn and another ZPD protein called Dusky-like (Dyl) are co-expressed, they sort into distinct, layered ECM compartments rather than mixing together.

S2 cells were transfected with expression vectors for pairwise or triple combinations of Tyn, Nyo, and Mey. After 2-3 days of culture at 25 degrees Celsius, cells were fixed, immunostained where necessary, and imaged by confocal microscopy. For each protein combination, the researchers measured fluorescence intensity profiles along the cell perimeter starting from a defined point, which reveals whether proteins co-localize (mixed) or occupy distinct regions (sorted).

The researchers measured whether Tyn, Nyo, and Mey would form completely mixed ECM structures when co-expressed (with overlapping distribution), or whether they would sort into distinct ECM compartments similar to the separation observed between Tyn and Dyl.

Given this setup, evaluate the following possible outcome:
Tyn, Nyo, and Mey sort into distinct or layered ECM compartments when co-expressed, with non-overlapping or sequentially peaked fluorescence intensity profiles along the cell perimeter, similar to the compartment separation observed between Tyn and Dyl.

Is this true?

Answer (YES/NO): NO